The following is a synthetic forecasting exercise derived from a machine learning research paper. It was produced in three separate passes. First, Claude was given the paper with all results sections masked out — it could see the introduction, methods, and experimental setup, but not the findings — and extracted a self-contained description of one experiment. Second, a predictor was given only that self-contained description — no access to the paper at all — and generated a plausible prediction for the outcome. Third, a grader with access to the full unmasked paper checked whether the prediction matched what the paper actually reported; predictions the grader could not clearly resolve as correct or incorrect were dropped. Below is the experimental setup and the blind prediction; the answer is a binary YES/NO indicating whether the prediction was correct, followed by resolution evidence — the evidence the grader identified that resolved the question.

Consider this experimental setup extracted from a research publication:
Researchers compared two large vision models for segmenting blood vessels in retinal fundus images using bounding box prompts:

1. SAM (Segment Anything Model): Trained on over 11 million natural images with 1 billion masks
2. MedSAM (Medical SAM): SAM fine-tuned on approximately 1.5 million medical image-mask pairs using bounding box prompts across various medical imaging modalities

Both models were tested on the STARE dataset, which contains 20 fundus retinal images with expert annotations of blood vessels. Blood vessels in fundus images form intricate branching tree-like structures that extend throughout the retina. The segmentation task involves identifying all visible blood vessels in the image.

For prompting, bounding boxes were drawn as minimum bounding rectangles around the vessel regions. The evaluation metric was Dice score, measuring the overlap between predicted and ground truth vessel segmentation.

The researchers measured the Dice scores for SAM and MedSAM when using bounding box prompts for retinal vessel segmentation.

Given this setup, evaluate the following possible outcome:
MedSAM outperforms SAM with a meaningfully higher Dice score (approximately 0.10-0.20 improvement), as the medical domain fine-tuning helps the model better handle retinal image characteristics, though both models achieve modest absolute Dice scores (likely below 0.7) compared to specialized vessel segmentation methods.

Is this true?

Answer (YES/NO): NO